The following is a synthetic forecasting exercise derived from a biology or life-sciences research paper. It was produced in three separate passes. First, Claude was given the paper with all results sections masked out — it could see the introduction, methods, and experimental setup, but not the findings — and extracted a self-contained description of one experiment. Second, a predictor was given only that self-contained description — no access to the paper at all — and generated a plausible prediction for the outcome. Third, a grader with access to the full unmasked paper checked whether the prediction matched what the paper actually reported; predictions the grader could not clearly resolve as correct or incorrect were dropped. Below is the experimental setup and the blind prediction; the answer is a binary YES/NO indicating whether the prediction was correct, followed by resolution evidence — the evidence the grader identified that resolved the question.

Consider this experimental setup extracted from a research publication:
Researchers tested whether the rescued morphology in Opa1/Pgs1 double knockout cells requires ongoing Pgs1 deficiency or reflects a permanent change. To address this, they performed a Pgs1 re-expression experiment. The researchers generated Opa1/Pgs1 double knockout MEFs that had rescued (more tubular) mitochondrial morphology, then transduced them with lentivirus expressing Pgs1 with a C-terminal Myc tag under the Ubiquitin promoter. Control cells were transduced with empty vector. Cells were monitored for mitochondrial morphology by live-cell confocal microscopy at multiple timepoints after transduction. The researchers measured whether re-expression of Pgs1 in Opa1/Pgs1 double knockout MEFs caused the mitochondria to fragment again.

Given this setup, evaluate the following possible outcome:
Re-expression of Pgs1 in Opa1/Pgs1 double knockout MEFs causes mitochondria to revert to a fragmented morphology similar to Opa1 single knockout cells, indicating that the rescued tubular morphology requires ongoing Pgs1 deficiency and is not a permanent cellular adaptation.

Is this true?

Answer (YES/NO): YES